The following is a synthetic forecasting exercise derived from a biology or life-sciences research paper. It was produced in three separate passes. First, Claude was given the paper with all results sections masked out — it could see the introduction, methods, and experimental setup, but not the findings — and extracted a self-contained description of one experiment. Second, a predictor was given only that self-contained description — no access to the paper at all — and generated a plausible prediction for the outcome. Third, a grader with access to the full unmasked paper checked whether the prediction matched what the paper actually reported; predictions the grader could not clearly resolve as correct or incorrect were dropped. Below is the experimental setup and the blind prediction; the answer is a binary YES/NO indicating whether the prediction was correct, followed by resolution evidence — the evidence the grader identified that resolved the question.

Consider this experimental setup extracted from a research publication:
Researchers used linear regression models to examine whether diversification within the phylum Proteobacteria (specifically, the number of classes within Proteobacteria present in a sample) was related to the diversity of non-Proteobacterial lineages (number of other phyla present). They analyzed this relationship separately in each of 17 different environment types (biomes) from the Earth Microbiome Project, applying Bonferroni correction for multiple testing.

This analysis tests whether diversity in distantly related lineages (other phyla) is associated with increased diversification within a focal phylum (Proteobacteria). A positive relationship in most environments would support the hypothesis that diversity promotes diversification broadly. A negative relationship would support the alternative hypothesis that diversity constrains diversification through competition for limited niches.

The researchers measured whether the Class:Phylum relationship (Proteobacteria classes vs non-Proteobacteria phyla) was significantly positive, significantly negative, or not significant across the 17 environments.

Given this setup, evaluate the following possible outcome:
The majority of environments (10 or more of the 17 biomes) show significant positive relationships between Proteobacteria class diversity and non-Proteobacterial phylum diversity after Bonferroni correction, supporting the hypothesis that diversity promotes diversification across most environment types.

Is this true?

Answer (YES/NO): YES